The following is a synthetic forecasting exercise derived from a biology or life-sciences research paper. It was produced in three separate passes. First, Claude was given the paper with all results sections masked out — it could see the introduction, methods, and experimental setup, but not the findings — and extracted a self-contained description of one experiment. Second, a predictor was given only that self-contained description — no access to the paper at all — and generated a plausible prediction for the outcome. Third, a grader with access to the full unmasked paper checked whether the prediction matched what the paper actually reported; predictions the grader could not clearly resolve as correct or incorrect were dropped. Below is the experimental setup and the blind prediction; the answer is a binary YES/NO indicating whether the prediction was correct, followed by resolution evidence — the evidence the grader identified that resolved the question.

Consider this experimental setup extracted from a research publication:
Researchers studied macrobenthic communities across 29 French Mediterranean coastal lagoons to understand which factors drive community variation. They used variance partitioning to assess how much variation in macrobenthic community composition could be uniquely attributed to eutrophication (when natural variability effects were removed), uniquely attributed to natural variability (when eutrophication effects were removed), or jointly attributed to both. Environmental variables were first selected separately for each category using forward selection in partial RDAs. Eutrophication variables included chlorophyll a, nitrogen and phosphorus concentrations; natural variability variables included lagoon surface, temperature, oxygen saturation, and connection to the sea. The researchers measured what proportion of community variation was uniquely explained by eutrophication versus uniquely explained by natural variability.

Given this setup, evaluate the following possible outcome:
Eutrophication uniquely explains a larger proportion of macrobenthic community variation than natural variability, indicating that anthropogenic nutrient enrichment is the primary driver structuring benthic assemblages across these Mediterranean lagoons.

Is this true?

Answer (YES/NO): NO